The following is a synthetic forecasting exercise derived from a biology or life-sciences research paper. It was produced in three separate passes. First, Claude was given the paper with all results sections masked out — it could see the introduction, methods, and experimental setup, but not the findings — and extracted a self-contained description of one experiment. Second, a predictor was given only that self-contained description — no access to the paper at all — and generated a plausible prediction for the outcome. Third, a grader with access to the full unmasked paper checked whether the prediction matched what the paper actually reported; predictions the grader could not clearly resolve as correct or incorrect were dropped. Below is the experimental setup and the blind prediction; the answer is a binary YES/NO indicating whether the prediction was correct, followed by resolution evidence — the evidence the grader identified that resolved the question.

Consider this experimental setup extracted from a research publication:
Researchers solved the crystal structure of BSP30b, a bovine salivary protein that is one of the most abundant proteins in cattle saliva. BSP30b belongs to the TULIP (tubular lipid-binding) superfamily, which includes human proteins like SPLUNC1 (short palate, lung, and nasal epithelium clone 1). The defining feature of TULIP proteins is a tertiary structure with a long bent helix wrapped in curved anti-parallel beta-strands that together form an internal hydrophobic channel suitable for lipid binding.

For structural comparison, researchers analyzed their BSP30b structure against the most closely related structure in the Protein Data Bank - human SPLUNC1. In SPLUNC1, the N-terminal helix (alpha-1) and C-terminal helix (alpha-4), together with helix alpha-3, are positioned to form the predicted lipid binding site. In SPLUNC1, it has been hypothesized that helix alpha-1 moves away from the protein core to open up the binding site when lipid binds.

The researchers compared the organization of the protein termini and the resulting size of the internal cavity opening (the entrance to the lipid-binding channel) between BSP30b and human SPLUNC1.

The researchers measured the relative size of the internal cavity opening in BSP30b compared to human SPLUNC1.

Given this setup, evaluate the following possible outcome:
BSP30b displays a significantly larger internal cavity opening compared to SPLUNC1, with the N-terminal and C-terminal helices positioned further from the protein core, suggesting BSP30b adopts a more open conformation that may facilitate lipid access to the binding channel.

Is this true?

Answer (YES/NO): NO